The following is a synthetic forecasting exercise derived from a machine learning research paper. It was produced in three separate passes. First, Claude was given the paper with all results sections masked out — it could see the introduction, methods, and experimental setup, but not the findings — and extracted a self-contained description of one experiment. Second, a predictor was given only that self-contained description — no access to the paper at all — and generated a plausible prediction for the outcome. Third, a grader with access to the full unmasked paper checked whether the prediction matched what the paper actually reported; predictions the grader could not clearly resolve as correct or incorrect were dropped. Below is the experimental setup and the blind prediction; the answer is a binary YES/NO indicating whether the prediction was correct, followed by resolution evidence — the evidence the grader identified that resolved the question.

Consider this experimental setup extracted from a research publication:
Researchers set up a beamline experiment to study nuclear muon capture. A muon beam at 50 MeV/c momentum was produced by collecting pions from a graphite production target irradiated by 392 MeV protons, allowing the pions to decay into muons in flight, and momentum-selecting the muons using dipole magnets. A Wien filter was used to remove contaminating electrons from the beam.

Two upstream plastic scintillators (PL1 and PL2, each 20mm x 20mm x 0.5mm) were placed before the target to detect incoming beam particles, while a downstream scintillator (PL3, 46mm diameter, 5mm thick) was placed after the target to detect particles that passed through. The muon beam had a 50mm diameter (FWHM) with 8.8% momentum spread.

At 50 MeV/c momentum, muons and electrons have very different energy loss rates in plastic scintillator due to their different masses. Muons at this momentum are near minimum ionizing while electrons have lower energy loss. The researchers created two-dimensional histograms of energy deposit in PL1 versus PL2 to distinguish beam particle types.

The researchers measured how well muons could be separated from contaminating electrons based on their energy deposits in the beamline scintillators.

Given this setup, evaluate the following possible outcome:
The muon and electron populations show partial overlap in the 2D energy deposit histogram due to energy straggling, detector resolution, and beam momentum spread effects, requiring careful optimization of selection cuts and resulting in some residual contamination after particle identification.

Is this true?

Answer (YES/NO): NO